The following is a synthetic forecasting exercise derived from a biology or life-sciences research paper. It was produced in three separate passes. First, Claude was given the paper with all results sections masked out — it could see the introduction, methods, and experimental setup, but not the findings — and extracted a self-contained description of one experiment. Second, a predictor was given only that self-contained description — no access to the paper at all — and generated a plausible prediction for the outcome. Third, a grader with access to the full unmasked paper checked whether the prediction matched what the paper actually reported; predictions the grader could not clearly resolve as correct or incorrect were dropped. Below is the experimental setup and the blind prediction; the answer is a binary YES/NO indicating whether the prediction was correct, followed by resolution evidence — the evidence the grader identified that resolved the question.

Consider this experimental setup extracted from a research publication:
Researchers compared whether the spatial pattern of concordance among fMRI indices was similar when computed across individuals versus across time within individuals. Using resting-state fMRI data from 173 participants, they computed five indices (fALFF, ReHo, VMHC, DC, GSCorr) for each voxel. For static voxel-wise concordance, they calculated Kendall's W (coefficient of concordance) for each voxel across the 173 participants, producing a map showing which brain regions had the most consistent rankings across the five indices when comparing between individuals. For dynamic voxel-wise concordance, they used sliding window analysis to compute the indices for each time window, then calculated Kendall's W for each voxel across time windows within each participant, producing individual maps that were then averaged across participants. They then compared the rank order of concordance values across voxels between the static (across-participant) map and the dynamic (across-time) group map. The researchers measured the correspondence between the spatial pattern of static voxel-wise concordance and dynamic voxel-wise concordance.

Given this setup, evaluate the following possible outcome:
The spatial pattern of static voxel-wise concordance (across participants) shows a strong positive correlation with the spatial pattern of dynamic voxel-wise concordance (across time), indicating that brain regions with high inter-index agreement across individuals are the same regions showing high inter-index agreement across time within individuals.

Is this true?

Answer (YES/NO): YES